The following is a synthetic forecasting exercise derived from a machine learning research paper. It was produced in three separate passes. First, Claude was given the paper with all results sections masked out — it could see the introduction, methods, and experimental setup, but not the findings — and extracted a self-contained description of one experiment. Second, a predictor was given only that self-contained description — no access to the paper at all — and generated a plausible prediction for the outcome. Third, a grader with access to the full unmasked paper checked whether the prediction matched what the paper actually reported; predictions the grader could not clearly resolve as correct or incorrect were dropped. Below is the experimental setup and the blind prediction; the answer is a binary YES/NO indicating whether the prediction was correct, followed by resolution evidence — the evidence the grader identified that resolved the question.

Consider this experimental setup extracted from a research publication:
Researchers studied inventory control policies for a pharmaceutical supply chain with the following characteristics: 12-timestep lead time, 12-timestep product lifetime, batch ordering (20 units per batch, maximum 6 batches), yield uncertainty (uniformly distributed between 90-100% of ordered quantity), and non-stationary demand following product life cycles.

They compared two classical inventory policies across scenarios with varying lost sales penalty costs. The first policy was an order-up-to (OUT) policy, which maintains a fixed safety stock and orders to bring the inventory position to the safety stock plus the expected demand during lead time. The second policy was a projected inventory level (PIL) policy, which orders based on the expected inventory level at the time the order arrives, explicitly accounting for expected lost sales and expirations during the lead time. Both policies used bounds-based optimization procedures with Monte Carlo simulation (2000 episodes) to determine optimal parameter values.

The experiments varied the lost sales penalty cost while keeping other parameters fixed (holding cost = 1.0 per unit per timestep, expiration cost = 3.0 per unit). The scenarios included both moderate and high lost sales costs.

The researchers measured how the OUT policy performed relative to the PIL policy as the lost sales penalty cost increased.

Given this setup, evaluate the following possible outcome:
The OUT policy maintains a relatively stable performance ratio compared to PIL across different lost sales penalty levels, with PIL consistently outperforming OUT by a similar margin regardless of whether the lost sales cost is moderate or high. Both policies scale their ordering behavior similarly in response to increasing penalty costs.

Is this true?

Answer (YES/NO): NO